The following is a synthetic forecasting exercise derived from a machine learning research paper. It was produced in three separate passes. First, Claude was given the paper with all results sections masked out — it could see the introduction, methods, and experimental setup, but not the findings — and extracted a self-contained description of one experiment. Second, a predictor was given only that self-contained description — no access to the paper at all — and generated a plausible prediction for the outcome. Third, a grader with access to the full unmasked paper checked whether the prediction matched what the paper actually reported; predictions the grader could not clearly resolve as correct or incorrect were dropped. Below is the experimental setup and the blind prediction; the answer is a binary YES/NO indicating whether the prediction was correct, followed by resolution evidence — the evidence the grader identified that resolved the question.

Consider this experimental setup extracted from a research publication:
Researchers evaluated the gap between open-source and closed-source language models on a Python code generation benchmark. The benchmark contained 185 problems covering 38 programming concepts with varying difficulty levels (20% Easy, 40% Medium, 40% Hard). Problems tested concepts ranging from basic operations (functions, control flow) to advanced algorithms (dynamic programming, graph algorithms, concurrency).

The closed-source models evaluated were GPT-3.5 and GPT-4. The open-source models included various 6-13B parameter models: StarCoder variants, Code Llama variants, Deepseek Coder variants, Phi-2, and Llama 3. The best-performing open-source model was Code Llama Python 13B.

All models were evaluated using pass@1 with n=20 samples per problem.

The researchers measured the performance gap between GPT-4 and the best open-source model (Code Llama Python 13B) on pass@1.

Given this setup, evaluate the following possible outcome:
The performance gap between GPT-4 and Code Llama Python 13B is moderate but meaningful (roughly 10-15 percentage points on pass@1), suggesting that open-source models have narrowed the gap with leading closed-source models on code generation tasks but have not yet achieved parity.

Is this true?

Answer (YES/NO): NO